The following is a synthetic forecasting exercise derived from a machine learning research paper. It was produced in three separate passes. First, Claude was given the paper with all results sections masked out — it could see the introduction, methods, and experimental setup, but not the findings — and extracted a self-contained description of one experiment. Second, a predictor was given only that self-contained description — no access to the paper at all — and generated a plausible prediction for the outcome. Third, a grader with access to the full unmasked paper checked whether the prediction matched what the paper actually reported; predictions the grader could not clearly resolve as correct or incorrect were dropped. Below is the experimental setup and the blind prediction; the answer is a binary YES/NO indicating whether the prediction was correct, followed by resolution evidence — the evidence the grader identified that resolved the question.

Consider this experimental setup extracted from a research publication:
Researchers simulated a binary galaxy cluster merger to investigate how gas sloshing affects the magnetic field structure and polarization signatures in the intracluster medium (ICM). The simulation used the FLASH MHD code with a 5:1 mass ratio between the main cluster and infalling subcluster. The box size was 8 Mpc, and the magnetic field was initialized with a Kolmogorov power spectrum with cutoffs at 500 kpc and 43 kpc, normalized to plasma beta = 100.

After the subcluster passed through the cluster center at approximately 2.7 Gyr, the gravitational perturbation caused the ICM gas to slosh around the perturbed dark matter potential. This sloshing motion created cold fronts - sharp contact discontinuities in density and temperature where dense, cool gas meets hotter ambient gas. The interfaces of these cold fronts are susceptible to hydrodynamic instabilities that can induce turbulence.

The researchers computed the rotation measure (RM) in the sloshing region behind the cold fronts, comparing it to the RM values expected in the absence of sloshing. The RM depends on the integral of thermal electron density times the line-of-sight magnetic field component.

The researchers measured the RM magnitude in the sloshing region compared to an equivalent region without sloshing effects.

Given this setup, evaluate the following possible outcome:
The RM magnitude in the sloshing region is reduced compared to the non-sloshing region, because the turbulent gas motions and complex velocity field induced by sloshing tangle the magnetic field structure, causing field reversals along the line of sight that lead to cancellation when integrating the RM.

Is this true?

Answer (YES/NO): YES